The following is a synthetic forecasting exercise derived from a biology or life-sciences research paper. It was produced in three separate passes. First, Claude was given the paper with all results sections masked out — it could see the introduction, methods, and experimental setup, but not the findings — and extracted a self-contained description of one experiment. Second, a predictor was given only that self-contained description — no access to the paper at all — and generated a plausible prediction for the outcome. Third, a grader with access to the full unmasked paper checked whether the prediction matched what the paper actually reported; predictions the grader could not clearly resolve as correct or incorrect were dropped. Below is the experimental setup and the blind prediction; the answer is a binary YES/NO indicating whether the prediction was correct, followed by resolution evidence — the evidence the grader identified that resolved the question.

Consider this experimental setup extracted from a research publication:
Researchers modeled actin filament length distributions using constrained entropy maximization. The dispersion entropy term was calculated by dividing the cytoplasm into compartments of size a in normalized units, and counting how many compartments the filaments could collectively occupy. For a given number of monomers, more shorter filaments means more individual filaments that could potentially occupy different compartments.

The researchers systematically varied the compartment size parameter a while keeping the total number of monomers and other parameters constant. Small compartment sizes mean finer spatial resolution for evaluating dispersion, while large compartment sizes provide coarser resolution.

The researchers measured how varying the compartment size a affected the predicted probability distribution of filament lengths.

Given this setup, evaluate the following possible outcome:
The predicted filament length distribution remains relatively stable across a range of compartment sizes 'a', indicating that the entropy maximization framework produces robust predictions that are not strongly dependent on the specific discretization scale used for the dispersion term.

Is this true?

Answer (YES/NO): NO